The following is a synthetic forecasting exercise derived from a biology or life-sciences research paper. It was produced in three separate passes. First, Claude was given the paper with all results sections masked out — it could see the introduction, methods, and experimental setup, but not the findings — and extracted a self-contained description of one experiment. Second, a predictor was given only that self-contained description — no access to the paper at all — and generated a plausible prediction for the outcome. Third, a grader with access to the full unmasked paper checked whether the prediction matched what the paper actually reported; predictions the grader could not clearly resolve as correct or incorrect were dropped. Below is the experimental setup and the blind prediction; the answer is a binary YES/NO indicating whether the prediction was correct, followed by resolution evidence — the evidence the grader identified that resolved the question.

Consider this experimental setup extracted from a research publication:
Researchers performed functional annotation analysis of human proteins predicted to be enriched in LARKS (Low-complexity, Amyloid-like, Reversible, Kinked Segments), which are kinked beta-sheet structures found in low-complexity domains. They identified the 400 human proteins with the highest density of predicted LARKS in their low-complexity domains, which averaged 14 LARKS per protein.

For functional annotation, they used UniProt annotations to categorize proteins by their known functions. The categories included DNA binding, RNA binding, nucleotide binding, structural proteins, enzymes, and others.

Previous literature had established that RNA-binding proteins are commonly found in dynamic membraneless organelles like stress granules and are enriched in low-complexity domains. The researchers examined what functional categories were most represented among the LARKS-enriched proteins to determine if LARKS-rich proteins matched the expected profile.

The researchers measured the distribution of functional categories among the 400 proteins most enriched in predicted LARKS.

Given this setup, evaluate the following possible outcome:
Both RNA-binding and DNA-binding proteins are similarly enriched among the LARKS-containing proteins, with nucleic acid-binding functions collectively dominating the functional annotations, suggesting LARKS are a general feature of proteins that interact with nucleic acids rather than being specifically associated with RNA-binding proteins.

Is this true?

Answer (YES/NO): NO